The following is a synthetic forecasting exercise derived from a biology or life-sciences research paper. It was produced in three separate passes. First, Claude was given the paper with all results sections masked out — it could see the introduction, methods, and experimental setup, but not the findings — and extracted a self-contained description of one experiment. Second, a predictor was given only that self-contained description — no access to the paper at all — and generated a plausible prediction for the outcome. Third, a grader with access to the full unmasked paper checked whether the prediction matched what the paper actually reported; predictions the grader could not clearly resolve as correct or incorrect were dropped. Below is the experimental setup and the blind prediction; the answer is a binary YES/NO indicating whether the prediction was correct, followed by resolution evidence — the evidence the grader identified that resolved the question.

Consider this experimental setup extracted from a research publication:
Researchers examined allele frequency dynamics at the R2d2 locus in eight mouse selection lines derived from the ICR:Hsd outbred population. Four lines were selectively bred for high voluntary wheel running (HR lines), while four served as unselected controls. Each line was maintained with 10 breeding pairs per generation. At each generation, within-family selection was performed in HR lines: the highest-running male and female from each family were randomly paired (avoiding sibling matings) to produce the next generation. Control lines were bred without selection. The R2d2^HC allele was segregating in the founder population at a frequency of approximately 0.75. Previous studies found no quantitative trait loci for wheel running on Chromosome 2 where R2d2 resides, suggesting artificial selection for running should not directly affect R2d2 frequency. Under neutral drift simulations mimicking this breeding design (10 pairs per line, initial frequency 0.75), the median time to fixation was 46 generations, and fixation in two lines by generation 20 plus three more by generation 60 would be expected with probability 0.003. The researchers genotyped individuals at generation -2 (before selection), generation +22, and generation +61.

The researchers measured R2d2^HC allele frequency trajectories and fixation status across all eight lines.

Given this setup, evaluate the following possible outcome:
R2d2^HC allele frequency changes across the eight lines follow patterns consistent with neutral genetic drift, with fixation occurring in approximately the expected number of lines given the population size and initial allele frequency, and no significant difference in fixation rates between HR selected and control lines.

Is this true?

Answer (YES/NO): NO